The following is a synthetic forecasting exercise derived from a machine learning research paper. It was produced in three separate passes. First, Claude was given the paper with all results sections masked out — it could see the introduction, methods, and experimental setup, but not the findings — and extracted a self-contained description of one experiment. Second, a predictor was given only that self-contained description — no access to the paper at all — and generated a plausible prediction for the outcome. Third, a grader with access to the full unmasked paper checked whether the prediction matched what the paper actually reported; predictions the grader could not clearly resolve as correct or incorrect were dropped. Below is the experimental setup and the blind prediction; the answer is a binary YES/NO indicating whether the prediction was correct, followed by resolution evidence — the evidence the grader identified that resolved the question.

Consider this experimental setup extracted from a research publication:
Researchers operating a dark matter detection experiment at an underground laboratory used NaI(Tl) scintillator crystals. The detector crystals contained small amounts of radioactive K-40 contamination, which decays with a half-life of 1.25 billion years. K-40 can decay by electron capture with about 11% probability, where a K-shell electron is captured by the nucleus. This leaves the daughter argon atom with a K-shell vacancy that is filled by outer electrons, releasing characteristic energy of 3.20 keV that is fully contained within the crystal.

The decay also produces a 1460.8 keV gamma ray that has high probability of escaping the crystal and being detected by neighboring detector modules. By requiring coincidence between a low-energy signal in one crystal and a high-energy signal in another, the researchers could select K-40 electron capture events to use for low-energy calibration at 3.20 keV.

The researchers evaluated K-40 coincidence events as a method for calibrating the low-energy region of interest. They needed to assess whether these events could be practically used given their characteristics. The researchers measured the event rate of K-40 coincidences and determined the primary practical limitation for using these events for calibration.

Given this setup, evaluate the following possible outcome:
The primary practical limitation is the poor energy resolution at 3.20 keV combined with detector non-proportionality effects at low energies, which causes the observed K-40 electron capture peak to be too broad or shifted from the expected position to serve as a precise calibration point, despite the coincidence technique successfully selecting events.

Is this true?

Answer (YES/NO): NO